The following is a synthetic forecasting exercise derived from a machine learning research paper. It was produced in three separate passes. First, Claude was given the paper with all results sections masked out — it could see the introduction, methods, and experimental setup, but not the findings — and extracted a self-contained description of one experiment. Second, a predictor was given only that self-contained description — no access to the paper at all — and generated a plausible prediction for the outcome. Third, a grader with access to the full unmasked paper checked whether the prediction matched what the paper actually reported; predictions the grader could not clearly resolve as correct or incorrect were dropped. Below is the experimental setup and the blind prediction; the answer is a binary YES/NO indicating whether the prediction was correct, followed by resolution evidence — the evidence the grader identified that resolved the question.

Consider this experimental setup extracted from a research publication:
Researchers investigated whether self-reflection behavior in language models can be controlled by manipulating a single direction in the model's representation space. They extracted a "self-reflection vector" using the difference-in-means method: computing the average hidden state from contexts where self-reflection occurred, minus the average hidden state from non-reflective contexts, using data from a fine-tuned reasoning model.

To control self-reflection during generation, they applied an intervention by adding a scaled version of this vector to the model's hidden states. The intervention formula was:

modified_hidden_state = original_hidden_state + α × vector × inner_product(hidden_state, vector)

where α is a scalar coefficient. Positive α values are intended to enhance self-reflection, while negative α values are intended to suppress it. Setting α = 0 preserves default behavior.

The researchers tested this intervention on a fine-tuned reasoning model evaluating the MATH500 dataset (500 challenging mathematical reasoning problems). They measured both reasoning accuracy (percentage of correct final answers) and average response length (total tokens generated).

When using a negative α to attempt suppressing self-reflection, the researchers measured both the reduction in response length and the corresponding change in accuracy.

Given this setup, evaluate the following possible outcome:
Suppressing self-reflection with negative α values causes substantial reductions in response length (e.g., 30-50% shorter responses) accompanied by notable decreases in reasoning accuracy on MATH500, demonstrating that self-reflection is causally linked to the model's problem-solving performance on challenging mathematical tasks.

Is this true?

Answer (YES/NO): NO